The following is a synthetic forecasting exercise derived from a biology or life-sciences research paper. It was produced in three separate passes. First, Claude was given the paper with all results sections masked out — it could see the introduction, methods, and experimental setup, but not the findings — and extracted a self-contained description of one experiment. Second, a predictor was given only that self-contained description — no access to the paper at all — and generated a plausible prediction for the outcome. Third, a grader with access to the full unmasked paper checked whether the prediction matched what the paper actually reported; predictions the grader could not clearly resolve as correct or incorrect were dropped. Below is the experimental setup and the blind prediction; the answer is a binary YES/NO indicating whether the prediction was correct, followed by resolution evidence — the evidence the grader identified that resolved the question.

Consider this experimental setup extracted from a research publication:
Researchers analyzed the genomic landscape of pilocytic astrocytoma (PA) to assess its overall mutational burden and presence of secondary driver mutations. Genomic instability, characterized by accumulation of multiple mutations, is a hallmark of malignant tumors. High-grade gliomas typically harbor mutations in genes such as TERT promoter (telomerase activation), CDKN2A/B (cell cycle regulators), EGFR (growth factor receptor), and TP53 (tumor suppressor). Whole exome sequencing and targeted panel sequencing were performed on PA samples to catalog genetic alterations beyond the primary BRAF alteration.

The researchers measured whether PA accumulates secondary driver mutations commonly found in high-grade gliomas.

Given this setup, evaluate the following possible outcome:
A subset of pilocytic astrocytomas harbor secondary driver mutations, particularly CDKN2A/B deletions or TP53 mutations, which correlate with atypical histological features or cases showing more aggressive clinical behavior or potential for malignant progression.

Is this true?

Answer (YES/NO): NO